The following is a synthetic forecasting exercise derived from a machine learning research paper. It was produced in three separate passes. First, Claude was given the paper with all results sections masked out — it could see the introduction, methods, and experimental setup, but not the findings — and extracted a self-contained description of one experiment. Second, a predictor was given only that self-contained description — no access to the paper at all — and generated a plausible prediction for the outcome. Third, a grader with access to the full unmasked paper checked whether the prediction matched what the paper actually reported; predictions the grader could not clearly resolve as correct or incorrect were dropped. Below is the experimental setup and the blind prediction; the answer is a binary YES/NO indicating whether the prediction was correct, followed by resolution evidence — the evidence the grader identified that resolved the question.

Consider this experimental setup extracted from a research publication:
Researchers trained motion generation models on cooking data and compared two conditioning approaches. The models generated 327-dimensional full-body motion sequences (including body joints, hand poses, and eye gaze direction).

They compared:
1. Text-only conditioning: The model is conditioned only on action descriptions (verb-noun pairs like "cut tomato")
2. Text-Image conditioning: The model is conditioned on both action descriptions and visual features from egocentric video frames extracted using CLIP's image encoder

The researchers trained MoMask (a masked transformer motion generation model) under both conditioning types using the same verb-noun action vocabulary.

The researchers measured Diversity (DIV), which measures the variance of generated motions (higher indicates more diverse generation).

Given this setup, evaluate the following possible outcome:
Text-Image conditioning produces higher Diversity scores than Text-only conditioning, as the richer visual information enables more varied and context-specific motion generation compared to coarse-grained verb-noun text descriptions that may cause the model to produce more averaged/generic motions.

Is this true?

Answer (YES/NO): NO